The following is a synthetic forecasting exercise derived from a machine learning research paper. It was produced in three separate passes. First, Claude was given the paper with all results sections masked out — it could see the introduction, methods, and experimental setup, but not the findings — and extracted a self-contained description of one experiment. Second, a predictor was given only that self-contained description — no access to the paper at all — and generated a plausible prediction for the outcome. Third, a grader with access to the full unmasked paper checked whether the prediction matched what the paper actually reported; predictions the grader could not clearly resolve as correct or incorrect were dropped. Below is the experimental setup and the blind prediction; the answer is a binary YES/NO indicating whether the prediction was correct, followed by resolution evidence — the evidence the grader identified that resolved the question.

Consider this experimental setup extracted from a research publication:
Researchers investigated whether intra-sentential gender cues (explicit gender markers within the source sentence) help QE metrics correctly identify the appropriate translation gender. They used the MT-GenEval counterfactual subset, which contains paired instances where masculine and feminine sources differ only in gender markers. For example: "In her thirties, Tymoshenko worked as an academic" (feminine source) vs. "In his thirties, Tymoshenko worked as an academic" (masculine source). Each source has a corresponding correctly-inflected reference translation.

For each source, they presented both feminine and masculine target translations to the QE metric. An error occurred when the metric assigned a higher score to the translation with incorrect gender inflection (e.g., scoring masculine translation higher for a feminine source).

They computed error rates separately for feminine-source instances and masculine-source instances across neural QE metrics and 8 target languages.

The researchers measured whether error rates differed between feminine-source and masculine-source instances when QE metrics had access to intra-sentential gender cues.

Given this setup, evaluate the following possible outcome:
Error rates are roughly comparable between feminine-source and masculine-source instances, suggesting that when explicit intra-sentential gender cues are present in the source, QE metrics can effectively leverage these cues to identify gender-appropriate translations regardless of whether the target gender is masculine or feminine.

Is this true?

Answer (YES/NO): NO